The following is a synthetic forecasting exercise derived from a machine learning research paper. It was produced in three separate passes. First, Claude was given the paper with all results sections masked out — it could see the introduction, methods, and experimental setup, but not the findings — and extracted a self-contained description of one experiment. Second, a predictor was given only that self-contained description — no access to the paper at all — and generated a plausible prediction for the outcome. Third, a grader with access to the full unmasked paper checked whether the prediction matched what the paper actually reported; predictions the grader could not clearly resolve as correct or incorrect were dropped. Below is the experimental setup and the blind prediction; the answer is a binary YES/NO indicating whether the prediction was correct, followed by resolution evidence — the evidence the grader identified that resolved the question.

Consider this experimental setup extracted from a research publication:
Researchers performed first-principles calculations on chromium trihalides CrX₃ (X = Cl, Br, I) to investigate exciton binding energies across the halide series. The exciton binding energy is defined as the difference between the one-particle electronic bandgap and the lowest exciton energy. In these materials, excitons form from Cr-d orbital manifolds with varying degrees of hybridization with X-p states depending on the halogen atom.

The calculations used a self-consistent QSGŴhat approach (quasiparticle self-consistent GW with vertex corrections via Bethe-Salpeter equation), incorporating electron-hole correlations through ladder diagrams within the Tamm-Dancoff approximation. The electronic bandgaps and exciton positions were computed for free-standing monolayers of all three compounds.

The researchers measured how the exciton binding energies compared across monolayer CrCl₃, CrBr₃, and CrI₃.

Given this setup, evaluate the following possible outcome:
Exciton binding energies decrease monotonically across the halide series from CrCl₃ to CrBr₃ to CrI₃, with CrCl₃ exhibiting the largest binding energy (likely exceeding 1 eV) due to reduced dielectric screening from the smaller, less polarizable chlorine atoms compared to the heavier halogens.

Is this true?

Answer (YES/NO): YES